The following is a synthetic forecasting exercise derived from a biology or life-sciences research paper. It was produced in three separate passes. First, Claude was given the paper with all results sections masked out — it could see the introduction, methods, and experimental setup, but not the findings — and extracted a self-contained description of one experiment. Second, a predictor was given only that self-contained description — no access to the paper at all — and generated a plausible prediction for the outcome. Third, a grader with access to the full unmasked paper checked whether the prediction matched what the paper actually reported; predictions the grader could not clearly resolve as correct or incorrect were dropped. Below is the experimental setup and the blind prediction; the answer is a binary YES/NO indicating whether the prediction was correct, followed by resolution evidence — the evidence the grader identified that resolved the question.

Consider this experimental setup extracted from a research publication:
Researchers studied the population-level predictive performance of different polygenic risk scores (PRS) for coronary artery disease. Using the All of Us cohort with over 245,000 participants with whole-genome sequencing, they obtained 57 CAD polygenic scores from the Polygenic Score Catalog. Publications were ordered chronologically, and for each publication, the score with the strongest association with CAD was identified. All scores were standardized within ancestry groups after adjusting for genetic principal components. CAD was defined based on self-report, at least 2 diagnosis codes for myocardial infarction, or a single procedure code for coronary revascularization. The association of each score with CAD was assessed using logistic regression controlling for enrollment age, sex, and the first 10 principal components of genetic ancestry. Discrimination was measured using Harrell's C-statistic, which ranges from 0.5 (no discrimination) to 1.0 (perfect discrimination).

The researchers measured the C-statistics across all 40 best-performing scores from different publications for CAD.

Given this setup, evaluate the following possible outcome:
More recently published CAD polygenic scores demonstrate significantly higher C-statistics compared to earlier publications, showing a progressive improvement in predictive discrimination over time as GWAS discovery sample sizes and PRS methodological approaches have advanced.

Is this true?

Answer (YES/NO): NO